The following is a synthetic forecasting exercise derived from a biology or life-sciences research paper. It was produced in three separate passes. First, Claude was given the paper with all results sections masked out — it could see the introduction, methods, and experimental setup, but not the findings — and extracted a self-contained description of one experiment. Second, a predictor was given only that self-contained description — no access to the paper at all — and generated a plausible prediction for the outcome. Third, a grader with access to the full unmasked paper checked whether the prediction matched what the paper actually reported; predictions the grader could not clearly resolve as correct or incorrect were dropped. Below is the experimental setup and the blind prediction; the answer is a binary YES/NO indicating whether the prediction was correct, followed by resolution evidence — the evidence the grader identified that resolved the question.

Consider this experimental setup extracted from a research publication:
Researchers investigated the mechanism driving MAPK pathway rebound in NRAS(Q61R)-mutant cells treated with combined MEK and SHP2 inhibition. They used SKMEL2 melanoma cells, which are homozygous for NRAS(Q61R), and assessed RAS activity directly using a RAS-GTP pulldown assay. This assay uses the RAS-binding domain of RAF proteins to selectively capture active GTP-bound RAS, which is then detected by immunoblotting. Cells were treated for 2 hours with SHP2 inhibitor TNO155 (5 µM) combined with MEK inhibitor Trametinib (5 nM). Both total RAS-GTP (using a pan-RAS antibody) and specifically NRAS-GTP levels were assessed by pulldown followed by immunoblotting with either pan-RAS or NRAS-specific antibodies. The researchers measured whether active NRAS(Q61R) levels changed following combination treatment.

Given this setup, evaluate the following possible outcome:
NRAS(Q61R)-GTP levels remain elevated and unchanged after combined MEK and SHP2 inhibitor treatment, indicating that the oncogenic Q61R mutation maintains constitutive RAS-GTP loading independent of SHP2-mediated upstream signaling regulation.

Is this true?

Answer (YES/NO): NO